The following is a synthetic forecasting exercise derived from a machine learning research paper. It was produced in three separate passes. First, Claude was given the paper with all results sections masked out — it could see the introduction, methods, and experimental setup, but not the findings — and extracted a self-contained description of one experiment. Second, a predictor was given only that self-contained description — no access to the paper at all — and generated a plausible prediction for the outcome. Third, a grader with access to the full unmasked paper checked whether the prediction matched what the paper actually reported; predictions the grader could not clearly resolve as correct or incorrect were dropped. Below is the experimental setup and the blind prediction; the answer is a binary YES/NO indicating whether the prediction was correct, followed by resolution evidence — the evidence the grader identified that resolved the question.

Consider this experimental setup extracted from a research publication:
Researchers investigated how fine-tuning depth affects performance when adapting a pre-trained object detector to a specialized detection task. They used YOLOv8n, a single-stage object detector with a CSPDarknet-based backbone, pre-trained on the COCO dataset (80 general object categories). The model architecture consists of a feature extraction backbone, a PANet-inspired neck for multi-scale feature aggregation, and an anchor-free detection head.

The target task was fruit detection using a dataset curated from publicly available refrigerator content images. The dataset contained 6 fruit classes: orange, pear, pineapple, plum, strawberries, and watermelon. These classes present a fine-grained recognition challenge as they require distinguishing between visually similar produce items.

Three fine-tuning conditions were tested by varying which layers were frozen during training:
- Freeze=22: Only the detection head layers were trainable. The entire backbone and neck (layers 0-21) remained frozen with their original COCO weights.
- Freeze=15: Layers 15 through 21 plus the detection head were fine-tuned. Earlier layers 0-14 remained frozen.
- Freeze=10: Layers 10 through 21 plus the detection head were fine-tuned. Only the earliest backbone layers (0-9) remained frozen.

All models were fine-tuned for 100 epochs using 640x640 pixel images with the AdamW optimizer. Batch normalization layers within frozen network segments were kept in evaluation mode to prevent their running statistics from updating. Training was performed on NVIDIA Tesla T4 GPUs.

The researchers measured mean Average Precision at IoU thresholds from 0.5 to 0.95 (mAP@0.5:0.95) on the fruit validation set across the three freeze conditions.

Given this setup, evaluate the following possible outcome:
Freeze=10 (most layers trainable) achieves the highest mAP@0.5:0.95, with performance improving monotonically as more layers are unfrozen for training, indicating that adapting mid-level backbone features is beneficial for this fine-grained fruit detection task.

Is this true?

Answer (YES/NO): YES